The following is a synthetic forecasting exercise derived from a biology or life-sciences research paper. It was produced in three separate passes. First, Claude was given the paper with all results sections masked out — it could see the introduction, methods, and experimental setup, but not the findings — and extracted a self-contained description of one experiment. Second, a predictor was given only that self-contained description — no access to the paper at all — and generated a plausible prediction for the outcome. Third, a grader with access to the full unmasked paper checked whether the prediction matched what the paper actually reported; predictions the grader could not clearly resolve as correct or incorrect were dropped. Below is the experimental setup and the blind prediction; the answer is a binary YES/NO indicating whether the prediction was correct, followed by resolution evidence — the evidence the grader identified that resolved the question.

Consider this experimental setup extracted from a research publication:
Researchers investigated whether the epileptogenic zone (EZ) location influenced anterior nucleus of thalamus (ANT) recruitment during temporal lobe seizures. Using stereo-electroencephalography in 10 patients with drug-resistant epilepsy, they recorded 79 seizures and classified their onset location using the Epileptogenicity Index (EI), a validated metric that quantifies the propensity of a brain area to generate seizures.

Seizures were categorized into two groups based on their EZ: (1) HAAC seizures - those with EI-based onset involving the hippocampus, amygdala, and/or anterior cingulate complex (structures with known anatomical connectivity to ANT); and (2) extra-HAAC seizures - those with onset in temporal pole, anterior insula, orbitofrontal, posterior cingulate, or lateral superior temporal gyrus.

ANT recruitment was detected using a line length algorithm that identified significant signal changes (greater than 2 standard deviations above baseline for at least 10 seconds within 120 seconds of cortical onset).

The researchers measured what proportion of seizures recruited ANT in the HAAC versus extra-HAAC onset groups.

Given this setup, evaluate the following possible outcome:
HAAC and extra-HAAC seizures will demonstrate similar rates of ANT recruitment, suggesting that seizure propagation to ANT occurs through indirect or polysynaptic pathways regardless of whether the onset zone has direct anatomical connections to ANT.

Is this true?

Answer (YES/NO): NO